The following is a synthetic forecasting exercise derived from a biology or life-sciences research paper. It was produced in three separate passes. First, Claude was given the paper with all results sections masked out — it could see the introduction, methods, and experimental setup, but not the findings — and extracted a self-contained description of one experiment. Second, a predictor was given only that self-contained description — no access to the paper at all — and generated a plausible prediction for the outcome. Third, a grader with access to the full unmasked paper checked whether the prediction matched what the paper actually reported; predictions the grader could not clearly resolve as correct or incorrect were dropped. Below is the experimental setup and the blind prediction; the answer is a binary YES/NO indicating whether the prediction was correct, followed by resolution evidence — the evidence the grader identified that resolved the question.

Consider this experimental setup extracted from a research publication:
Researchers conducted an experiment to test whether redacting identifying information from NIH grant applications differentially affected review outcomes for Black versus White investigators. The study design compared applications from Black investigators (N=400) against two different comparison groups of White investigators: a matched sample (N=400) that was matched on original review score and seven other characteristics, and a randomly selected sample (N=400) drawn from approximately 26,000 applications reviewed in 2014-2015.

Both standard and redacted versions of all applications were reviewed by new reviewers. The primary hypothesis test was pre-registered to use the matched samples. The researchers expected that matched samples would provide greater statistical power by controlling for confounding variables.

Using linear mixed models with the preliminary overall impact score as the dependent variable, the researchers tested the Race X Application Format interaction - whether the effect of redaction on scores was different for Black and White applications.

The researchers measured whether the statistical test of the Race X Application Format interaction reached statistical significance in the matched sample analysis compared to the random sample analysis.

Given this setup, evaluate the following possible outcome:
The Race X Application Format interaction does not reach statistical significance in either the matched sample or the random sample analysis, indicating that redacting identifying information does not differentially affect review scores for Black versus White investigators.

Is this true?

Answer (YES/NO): NO